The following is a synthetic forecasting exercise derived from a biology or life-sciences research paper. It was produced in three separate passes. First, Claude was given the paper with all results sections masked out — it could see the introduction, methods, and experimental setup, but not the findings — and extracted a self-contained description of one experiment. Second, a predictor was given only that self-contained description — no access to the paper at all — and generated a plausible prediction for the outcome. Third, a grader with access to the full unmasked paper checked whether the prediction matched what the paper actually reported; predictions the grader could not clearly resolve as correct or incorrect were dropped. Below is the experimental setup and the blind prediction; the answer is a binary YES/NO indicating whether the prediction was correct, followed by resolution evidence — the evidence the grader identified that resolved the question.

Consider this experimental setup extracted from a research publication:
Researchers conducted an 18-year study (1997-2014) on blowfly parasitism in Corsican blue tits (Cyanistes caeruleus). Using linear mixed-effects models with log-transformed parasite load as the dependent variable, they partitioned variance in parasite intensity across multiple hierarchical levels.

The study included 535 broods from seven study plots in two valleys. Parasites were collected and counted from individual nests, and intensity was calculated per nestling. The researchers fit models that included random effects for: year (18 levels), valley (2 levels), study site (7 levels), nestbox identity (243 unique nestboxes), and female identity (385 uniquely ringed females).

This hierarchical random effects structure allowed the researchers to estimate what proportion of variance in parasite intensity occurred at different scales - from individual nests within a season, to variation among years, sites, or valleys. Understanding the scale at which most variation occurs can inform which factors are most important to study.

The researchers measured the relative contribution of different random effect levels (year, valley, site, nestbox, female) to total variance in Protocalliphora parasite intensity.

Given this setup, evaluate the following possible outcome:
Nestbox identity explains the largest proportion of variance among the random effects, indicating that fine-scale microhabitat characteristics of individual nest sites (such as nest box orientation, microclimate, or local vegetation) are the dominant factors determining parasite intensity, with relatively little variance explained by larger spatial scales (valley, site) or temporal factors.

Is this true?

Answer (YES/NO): NO